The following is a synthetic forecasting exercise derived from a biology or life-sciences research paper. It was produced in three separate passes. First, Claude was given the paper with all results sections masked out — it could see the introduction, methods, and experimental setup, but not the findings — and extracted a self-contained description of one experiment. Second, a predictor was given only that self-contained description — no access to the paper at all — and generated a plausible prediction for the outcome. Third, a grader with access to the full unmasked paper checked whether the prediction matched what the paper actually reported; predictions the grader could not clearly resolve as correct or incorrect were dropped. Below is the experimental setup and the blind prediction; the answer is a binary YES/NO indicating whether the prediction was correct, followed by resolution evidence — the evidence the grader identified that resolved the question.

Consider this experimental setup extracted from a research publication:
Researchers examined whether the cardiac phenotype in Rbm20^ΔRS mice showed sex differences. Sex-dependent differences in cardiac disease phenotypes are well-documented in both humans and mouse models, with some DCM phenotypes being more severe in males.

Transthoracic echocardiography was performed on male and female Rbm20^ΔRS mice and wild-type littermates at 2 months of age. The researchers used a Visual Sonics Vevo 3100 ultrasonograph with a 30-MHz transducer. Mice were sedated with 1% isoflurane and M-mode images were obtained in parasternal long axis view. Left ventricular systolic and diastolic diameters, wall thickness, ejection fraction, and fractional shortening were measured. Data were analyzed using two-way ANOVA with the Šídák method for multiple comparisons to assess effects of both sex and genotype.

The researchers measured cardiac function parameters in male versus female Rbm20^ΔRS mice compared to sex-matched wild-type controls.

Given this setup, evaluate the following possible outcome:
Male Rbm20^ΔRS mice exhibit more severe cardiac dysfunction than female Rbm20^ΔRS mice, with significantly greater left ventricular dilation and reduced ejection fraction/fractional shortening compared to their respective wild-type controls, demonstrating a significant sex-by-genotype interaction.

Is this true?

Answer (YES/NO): NO